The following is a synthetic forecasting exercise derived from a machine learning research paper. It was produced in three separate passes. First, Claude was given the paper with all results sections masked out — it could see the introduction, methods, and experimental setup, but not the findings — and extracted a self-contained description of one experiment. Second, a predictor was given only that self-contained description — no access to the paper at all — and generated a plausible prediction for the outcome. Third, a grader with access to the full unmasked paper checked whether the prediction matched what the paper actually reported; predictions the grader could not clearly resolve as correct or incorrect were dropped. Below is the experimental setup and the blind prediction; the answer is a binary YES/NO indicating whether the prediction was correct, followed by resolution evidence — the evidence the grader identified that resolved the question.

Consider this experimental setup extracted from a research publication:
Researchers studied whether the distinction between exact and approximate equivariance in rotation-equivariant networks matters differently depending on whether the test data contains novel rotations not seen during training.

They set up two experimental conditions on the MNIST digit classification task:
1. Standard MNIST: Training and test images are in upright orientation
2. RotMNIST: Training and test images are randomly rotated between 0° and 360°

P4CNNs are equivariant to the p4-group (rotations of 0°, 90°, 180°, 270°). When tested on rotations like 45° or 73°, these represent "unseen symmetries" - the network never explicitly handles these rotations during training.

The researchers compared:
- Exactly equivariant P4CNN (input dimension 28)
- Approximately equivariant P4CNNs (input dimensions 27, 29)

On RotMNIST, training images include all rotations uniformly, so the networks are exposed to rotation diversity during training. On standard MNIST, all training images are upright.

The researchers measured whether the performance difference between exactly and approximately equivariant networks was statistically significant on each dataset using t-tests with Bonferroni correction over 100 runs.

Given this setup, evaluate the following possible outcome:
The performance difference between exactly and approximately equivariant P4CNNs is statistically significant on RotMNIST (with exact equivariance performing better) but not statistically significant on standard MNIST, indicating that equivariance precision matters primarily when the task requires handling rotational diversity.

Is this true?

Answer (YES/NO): NO